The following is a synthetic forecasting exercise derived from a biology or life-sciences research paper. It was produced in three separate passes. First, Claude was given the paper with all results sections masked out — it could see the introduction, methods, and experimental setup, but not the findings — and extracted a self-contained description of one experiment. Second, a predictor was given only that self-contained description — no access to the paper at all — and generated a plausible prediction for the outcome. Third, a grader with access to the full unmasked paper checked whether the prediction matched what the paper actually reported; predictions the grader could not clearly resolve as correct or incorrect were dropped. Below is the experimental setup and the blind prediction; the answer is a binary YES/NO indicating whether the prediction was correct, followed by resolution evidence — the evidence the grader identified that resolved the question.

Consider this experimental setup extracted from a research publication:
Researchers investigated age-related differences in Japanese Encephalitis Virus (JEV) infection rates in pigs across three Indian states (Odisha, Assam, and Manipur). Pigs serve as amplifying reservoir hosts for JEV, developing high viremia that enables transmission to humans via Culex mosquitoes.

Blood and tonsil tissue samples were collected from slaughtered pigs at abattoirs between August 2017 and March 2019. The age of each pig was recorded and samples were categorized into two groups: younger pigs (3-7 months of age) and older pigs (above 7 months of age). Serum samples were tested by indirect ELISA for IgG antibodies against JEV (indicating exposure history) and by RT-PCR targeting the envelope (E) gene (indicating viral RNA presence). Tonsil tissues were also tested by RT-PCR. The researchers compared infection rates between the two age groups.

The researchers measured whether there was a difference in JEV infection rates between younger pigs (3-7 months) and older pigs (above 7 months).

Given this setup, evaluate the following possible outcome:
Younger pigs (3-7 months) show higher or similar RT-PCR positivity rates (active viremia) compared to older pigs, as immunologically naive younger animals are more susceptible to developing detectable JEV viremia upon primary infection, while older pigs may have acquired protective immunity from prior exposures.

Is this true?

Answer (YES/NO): NO